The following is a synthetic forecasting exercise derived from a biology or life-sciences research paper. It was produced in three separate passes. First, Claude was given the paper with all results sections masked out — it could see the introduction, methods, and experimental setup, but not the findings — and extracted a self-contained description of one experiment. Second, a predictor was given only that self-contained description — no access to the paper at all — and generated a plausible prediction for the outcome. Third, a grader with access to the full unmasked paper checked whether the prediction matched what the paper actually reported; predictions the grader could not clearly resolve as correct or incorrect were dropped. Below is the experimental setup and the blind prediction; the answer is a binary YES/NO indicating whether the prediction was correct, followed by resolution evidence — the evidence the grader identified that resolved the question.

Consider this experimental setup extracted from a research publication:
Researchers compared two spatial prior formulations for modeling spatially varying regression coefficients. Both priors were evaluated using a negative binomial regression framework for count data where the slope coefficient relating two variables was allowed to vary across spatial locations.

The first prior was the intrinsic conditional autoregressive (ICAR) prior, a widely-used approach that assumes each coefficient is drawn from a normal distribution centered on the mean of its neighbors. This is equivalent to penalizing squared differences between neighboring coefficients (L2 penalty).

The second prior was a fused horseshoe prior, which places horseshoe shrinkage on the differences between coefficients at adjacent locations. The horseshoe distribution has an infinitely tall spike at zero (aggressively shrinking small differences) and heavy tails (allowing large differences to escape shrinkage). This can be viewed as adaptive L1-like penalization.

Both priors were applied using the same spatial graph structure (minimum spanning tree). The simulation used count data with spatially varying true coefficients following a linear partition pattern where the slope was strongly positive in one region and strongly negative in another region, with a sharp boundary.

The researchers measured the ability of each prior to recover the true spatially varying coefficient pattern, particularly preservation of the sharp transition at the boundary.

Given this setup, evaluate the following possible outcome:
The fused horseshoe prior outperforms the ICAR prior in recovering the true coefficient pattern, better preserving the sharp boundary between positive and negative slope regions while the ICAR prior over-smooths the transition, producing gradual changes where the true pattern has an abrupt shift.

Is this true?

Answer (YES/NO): YES